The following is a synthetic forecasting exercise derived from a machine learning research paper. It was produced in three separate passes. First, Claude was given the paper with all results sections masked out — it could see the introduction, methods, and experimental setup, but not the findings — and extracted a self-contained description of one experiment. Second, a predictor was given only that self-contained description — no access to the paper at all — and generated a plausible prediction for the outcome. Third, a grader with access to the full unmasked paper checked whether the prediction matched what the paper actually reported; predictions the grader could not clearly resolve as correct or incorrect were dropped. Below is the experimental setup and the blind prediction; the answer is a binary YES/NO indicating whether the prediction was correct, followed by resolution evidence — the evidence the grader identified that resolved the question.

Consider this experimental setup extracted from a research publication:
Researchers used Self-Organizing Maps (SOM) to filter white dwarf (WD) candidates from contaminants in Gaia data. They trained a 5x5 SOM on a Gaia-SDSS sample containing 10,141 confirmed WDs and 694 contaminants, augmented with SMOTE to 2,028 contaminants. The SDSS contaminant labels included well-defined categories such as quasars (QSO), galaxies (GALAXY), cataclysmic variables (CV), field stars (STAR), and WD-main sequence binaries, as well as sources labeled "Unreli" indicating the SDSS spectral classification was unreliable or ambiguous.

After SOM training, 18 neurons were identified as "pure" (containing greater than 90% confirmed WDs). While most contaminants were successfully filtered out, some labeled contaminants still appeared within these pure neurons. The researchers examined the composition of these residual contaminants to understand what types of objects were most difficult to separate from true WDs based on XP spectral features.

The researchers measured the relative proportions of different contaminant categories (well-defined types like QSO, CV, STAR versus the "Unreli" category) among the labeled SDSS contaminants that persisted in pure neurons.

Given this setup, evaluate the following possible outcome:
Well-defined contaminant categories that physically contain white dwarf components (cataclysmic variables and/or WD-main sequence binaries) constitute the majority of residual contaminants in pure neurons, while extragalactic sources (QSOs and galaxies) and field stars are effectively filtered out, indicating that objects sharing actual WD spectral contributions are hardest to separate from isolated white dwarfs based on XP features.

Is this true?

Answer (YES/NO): NO